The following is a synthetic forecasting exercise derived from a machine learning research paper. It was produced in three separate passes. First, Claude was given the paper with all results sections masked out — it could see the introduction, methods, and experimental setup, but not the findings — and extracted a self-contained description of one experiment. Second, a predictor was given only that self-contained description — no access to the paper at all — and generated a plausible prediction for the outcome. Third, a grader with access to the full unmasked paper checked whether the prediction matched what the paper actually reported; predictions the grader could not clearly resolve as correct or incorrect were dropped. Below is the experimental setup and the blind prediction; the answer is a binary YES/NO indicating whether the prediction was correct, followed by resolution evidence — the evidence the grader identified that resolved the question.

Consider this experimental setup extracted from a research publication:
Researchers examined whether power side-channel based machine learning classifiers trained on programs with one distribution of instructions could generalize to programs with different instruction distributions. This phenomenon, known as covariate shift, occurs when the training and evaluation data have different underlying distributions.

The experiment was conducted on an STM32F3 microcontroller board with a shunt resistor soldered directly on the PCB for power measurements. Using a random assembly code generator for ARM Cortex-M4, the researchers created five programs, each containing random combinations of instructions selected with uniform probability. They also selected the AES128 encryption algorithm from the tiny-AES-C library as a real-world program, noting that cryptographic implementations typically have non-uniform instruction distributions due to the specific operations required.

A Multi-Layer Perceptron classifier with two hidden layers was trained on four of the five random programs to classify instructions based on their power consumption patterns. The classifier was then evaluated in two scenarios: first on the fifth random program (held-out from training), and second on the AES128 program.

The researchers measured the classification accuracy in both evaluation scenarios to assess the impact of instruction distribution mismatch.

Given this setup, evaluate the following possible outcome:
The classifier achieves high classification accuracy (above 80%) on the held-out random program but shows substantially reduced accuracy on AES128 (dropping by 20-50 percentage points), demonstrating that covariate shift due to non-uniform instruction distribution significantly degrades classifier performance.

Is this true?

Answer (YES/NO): YES